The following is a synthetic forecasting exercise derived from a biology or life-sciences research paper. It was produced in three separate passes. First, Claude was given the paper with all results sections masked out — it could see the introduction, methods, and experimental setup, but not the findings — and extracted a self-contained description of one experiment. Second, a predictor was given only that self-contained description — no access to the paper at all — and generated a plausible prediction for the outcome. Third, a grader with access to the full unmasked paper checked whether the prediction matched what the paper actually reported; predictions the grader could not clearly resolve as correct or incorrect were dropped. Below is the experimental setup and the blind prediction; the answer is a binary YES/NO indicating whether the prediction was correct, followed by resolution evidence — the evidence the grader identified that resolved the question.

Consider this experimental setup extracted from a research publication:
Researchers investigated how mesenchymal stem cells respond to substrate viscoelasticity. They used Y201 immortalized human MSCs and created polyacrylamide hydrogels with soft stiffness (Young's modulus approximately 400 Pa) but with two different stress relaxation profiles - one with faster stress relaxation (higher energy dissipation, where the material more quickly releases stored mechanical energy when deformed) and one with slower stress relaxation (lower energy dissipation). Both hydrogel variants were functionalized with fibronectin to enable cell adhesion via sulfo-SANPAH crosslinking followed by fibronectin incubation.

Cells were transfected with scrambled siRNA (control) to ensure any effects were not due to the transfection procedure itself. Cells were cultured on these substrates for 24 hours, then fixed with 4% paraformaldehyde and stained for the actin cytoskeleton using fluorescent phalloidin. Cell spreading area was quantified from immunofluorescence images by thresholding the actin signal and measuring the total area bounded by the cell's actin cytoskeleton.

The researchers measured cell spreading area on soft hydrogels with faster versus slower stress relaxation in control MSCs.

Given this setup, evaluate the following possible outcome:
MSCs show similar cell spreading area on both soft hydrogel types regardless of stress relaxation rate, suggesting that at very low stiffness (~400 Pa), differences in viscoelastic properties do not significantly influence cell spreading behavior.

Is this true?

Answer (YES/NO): NO